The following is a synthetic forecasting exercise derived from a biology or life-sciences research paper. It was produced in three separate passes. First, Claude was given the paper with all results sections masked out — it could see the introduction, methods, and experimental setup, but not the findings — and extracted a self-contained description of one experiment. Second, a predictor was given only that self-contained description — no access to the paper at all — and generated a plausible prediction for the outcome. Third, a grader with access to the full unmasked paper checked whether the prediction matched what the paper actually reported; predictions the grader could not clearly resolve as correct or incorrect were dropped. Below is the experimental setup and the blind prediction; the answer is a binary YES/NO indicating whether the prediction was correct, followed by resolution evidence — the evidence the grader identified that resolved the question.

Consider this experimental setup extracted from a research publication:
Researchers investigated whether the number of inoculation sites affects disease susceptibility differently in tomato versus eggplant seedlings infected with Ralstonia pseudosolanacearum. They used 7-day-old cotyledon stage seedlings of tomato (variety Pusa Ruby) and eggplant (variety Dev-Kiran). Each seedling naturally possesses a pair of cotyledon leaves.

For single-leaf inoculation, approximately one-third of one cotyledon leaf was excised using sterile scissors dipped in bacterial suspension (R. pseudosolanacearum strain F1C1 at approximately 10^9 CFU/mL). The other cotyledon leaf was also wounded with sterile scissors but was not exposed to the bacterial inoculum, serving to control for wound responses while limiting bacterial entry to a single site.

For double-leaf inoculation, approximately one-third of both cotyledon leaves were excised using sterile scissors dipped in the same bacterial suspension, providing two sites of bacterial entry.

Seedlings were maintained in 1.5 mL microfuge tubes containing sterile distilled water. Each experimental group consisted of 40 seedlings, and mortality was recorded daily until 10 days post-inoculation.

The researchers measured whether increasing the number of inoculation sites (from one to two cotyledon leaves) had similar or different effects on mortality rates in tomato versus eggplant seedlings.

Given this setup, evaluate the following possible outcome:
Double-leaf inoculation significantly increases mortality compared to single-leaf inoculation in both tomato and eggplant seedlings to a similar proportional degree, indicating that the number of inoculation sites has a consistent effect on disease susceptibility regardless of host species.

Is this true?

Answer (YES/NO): NO